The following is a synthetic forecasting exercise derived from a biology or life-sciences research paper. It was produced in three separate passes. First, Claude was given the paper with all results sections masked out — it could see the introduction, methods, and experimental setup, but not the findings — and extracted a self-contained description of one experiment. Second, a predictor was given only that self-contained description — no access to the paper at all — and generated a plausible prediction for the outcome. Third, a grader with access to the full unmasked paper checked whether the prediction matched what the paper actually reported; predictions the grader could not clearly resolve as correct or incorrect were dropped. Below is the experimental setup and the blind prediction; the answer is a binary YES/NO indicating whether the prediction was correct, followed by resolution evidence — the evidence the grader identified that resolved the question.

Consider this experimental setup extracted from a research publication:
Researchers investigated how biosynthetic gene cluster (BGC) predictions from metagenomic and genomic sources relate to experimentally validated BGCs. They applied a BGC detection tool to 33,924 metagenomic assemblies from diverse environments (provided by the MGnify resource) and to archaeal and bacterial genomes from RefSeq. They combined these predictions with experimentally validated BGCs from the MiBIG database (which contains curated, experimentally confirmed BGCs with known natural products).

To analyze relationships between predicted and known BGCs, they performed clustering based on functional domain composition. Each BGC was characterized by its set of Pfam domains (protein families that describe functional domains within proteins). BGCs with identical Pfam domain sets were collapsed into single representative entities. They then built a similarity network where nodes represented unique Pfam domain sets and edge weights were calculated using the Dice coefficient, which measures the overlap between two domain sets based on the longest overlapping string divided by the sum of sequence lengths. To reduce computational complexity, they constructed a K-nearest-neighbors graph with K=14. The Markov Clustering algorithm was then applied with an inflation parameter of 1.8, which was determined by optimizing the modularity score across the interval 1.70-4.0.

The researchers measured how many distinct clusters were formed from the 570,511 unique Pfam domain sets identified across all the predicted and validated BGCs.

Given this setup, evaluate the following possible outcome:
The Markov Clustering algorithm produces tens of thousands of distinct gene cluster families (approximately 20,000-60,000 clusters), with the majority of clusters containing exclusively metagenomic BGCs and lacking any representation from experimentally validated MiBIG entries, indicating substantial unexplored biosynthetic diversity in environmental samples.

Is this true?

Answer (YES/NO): NO